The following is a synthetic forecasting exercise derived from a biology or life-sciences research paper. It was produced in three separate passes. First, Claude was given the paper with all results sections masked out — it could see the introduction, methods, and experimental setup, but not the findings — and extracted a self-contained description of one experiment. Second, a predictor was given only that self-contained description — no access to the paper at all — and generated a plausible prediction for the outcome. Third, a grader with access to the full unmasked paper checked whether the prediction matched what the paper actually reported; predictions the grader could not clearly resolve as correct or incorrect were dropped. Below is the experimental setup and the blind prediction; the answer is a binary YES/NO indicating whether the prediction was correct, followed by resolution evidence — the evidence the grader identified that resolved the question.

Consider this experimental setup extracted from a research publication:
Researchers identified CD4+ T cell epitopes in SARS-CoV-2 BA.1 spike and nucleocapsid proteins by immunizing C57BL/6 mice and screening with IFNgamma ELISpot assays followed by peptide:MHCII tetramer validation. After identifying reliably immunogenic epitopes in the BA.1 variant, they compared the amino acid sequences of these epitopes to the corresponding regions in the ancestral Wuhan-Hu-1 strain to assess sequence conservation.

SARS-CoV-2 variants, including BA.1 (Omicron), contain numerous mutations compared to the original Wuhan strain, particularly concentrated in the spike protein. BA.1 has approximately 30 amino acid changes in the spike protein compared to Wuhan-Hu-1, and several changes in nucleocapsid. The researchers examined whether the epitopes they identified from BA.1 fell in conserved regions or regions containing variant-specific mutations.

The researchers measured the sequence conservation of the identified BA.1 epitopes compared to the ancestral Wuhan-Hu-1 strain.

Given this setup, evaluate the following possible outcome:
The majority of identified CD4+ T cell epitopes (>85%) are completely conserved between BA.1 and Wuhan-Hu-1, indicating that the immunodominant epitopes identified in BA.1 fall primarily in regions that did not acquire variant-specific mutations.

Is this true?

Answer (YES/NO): YES